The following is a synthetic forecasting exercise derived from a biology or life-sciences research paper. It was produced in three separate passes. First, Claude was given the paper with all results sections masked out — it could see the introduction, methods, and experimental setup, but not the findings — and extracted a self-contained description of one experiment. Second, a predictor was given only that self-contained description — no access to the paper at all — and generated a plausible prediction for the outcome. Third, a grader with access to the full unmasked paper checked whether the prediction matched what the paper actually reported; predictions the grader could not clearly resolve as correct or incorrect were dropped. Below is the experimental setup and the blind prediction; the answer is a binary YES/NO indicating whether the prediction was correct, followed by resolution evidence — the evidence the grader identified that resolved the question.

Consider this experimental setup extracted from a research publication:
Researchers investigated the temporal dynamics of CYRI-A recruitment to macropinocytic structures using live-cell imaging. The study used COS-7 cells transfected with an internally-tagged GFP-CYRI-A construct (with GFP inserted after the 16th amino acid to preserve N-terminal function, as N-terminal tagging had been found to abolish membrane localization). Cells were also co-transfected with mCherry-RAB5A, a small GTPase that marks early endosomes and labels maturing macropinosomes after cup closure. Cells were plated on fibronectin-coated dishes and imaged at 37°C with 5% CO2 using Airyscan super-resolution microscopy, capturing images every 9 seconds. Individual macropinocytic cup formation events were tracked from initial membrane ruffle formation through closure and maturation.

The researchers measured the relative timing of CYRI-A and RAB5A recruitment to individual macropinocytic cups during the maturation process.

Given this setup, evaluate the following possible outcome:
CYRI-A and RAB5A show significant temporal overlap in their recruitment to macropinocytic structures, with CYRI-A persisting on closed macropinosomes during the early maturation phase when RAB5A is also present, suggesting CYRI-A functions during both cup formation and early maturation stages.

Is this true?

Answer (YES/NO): NO